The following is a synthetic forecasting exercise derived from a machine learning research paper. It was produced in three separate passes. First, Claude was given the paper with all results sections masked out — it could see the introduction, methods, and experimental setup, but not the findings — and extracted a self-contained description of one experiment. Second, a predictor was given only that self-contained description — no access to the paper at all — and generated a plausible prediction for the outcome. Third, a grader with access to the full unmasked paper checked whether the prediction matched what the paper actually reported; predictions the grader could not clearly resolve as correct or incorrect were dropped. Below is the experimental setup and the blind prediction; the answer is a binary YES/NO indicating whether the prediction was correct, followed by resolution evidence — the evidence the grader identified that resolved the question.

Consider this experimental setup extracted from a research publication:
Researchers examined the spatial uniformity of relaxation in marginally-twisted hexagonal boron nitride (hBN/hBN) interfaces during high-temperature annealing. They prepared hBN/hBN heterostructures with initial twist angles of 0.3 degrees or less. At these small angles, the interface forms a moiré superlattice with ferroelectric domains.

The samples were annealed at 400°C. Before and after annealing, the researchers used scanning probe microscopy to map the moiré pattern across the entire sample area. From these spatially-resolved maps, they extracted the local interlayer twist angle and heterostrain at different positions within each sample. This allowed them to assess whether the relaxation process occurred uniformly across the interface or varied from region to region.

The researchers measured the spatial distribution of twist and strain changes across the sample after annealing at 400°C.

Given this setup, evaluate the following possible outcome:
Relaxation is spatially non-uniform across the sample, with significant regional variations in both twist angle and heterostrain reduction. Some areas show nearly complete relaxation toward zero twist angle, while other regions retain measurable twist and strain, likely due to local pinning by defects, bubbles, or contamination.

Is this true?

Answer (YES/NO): NO